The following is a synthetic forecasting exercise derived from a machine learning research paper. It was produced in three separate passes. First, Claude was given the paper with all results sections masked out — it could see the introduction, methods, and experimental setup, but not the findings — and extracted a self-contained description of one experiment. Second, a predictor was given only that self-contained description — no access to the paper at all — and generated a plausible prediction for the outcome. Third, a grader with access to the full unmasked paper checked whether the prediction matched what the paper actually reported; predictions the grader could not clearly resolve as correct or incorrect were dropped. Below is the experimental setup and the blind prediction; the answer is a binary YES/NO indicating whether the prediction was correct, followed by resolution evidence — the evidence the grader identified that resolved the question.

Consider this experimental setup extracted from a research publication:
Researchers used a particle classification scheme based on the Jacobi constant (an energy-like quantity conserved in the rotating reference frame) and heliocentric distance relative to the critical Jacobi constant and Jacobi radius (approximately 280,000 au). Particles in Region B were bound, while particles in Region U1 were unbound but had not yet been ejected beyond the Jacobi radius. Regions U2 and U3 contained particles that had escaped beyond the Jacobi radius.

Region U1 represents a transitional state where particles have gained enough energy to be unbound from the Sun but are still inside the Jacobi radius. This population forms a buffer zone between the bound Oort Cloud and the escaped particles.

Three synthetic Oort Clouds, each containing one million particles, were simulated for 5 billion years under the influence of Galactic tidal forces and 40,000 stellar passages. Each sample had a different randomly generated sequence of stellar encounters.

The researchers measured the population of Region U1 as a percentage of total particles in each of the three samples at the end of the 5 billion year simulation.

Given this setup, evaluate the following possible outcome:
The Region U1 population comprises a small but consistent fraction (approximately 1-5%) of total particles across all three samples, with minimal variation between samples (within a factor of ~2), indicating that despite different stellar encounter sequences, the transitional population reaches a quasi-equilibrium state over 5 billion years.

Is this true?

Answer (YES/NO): YES